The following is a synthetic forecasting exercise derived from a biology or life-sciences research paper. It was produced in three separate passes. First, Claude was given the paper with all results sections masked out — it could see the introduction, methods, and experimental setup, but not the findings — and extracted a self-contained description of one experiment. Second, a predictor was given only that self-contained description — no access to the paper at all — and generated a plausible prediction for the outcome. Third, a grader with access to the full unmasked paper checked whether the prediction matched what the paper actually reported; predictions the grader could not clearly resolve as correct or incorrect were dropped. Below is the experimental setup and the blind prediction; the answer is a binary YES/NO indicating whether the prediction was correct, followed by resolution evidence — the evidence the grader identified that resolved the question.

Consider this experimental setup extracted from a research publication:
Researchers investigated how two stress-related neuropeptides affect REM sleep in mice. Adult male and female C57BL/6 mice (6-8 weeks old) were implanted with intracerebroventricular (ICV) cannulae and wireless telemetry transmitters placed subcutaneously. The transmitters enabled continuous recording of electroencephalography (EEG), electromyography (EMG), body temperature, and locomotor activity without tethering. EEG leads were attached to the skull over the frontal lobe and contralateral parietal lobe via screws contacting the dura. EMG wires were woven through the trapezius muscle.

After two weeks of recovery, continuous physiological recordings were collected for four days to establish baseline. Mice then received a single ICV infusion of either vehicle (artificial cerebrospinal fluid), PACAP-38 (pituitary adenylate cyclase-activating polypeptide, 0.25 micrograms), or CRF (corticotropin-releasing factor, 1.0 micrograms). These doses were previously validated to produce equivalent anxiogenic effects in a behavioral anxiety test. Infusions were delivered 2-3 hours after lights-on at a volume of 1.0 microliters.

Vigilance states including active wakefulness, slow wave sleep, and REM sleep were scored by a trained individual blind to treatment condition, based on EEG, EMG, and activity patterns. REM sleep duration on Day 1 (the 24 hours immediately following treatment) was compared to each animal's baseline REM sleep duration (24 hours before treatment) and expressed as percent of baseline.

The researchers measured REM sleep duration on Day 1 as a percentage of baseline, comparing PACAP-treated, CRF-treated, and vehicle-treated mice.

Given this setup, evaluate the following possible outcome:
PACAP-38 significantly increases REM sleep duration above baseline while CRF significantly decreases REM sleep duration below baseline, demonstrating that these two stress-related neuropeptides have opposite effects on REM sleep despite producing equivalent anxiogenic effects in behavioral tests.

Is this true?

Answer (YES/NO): NO